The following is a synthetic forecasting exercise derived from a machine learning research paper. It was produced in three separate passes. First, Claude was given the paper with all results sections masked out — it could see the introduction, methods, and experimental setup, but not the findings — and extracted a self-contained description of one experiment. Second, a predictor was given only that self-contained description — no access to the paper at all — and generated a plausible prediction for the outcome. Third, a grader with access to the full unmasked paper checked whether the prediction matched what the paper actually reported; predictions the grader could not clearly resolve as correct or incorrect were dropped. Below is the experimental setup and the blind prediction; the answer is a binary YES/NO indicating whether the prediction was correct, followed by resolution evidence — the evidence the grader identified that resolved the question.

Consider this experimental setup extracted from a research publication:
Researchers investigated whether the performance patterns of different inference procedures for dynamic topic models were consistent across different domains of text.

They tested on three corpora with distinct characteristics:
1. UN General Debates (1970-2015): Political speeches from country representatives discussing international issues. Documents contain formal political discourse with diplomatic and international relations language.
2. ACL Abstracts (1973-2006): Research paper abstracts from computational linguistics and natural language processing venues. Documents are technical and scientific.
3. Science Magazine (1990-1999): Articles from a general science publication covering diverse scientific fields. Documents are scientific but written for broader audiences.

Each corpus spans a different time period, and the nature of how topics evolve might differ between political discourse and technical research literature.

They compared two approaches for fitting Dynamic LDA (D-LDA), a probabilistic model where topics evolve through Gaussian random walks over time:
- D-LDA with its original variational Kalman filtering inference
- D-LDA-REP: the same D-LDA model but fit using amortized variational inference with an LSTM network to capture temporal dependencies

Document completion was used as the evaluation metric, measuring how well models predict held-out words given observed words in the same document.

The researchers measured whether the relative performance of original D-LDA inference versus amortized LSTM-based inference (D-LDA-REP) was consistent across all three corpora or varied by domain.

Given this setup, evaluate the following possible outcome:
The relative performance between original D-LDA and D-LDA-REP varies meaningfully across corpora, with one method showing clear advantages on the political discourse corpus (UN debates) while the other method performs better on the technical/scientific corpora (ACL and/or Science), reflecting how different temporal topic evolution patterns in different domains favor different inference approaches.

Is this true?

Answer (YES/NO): NO